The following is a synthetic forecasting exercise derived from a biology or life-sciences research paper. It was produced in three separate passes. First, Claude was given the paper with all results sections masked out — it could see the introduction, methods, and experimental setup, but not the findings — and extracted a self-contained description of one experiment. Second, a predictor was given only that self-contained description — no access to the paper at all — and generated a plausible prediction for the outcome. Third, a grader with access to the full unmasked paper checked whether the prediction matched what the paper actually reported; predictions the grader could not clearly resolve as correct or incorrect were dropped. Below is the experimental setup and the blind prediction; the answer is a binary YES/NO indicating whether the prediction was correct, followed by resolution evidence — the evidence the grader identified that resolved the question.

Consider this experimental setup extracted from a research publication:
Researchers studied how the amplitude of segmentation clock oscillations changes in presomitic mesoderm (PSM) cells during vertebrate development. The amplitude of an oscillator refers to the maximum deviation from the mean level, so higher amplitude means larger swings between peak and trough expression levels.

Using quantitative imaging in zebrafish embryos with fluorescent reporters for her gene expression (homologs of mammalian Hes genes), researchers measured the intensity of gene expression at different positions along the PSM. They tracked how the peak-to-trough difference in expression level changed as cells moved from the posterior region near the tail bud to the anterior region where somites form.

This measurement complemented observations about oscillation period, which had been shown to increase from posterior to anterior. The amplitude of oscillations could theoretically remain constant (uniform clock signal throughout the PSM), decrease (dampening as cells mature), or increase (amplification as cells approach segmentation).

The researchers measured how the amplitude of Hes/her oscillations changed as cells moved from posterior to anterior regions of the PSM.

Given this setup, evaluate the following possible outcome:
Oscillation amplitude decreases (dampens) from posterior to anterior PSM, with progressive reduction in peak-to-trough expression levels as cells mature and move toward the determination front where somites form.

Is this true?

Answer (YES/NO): NO